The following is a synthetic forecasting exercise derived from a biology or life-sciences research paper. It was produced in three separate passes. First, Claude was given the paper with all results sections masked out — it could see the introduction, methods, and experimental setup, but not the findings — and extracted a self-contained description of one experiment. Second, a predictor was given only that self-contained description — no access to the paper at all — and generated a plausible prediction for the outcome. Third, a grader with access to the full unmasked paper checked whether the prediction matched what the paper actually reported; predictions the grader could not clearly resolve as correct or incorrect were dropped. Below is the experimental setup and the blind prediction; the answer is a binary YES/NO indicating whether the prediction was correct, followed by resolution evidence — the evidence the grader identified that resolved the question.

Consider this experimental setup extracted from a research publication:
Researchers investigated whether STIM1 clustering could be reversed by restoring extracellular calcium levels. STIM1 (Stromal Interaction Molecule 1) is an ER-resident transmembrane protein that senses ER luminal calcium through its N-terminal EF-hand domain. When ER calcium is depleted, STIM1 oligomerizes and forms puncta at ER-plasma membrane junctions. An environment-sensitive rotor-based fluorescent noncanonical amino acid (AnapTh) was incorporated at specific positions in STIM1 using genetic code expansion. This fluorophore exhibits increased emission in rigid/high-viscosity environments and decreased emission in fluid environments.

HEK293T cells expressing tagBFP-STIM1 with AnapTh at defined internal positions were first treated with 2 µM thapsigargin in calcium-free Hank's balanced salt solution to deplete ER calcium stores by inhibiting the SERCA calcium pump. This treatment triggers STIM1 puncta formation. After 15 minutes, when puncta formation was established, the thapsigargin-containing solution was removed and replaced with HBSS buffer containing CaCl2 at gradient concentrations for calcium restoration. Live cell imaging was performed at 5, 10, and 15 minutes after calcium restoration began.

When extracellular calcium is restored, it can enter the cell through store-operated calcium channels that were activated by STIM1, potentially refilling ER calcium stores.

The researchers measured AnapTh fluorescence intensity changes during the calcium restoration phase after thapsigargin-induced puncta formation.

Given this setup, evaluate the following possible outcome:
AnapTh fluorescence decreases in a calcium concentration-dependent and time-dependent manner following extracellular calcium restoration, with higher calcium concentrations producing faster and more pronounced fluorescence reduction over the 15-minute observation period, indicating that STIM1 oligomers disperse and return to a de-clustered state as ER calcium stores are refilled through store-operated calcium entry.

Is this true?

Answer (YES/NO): YES